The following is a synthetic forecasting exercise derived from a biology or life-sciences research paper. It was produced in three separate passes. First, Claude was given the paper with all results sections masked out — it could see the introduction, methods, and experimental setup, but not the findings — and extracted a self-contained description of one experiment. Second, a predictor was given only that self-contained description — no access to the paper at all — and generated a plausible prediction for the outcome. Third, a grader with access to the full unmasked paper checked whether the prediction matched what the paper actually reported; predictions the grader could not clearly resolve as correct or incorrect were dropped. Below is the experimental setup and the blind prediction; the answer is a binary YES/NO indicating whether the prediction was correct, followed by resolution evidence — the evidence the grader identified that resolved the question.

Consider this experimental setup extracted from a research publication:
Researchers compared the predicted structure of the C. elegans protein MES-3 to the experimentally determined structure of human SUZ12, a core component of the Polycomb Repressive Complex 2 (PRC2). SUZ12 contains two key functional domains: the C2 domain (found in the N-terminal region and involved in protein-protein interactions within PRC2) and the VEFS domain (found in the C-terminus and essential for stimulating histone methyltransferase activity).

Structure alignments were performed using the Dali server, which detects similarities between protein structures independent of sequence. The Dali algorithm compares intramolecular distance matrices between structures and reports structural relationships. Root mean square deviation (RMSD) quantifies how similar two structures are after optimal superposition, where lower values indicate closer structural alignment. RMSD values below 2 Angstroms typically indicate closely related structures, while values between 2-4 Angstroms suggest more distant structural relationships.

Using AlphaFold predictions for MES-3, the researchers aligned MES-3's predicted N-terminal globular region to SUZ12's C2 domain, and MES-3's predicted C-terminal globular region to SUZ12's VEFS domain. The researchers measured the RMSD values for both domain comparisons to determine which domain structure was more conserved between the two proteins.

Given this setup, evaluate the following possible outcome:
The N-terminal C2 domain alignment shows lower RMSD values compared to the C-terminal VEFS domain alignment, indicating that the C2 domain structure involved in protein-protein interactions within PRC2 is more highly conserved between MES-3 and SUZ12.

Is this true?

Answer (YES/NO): YES